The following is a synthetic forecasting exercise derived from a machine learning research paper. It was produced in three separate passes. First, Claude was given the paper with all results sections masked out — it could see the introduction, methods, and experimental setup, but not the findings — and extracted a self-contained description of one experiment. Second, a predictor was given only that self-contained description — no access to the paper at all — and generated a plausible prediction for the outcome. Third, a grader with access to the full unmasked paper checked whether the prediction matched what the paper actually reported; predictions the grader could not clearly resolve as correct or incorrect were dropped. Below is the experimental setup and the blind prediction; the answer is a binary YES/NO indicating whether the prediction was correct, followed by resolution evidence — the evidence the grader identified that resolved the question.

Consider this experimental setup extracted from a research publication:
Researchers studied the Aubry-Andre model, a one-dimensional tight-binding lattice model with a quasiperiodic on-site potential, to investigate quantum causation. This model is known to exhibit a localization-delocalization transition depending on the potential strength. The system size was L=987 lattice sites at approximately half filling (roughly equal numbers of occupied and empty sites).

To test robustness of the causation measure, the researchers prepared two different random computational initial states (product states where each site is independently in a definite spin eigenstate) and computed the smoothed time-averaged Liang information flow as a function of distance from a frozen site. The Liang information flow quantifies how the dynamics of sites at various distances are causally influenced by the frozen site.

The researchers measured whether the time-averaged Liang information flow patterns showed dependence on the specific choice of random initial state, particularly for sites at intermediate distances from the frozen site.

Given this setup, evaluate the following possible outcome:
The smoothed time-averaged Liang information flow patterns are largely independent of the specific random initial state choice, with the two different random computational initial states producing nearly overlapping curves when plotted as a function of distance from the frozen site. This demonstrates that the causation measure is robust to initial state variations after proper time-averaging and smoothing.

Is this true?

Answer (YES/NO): NO